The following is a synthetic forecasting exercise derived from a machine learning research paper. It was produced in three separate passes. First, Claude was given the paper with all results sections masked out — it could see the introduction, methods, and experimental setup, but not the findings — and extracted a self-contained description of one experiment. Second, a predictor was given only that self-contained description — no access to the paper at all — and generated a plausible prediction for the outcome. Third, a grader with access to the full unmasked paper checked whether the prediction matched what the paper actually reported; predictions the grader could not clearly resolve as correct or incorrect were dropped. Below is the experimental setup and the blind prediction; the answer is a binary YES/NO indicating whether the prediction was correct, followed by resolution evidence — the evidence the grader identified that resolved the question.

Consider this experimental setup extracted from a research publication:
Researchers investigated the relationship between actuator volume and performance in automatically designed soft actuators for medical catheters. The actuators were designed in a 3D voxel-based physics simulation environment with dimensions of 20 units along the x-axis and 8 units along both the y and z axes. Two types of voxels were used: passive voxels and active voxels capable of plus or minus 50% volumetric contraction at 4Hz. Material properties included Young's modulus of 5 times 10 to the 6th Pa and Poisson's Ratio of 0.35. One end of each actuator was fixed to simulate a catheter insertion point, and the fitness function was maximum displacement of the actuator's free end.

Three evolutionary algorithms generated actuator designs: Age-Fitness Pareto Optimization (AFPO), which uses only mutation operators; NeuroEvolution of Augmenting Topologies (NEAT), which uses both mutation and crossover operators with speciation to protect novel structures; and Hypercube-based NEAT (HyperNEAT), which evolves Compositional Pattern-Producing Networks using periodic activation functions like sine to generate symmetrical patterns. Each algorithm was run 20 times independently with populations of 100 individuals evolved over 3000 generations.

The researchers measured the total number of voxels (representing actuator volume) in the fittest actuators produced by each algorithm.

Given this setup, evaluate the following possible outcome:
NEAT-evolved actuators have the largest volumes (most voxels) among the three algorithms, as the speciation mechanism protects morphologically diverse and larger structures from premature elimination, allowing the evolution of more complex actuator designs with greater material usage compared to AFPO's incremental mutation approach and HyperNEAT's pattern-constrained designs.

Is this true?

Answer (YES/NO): NO